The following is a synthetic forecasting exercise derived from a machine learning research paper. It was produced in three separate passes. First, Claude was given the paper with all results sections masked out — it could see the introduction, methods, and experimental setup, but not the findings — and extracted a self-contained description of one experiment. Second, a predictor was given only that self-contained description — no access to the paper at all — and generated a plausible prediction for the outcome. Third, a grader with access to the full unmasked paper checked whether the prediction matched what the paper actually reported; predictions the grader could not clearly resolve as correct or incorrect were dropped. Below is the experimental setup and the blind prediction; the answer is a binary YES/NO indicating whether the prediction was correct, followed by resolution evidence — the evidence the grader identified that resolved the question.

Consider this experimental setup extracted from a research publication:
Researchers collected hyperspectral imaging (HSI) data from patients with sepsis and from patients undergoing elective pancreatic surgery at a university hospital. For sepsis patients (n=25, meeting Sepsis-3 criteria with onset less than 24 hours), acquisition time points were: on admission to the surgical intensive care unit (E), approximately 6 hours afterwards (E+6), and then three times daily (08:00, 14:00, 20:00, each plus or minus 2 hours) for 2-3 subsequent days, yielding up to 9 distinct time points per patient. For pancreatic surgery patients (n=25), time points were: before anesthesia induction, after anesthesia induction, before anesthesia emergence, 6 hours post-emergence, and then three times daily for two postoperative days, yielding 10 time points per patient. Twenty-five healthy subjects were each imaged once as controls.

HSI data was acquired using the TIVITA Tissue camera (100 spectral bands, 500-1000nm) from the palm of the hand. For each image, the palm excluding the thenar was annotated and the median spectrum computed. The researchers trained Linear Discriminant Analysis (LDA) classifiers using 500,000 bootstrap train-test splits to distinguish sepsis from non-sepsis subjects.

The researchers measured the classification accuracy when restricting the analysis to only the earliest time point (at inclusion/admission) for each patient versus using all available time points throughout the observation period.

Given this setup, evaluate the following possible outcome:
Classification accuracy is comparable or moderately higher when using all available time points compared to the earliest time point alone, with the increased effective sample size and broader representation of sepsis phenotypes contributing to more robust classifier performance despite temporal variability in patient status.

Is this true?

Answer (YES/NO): YES